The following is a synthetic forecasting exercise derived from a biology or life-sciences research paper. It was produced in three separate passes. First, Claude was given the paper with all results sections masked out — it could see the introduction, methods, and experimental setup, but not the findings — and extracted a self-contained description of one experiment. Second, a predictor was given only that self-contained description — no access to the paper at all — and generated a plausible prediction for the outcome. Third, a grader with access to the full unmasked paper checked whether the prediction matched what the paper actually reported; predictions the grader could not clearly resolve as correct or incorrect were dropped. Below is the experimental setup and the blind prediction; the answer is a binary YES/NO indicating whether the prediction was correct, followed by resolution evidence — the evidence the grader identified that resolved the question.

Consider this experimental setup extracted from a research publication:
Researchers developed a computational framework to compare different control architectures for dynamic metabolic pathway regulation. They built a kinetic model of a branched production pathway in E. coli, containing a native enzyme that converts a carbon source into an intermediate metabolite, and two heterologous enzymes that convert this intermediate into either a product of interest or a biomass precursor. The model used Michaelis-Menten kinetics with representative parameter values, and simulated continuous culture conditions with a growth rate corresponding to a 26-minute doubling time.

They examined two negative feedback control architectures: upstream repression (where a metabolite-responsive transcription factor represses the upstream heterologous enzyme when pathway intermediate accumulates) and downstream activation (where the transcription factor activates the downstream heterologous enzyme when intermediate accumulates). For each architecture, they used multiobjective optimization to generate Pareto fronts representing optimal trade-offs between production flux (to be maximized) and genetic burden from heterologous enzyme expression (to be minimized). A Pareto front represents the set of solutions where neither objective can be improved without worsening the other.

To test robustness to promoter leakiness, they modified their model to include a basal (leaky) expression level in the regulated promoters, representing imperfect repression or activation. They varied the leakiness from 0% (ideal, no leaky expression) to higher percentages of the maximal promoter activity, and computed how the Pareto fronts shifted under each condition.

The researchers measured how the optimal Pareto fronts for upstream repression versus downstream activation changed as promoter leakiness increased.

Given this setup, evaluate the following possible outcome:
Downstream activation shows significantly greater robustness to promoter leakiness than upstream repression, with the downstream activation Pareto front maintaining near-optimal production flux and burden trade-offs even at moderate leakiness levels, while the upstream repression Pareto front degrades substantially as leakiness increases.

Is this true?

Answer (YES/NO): YES